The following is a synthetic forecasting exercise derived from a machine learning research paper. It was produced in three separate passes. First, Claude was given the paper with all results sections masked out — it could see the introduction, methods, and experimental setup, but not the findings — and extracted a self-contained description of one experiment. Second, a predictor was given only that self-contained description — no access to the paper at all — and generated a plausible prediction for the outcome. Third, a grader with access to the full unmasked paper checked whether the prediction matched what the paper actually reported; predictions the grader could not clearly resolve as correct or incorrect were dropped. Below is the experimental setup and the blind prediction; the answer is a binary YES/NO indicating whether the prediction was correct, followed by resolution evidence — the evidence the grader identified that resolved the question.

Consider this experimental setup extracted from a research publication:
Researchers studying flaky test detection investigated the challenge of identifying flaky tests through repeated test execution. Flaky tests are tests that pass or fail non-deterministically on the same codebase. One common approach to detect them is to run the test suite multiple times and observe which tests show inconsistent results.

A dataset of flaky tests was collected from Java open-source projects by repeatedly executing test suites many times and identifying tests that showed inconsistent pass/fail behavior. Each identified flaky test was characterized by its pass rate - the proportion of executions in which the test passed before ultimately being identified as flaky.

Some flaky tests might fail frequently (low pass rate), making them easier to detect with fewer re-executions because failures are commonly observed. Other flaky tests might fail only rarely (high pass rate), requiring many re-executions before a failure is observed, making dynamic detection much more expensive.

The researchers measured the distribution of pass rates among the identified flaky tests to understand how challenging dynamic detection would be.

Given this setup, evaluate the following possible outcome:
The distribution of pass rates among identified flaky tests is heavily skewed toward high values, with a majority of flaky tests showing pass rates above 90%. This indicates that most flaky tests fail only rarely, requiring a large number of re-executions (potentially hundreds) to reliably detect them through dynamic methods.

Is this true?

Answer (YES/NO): YES